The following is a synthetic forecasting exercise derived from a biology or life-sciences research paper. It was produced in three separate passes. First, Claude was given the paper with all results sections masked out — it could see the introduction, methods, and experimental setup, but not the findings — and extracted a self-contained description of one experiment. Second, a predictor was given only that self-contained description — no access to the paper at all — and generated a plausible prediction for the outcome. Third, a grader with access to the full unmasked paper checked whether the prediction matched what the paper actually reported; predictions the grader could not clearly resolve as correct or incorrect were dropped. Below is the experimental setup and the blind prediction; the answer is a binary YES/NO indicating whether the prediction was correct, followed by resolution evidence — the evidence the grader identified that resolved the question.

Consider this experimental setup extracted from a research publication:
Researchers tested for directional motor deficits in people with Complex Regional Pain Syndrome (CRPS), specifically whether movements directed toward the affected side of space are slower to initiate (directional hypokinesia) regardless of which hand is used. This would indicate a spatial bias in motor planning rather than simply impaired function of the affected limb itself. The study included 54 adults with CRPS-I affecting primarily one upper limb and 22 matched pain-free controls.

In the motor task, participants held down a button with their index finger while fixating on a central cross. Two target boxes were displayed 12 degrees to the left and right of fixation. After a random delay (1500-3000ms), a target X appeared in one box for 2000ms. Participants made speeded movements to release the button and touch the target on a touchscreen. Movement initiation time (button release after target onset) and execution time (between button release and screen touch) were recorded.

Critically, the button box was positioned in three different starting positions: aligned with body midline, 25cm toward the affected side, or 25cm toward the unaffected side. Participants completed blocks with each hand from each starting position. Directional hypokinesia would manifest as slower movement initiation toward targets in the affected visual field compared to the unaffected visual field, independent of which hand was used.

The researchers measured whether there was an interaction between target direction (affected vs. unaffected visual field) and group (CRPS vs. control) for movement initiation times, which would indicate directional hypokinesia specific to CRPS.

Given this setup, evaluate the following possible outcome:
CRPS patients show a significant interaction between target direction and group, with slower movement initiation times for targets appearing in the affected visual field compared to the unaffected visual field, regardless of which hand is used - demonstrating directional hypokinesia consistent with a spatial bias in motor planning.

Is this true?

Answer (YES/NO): NO